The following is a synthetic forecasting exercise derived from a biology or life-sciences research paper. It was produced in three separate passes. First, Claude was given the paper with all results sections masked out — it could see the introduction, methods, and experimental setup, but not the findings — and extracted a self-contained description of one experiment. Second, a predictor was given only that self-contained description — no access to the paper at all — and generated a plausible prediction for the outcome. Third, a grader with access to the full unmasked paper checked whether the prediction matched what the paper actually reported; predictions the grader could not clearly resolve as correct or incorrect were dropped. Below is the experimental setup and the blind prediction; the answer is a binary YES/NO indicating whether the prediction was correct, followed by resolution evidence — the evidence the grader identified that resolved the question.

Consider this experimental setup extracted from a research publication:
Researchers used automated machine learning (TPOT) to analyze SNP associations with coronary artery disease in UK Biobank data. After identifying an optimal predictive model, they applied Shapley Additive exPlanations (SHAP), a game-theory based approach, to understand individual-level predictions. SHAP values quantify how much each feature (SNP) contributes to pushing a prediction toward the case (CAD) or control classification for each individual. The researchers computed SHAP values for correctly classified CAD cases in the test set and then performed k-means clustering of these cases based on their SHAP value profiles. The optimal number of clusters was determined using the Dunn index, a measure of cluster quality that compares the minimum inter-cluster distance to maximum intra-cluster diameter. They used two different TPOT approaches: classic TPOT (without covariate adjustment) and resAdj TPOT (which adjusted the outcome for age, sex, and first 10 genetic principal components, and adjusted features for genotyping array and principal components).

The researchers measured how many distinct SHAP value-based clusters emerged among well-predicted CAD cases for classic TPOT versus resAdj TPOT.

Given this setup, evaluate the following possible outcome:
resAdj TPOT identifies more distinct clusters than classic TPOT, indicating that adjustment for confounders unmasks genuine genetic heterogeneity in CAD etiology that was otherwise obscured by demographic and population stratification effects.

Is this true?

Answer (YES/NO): YES